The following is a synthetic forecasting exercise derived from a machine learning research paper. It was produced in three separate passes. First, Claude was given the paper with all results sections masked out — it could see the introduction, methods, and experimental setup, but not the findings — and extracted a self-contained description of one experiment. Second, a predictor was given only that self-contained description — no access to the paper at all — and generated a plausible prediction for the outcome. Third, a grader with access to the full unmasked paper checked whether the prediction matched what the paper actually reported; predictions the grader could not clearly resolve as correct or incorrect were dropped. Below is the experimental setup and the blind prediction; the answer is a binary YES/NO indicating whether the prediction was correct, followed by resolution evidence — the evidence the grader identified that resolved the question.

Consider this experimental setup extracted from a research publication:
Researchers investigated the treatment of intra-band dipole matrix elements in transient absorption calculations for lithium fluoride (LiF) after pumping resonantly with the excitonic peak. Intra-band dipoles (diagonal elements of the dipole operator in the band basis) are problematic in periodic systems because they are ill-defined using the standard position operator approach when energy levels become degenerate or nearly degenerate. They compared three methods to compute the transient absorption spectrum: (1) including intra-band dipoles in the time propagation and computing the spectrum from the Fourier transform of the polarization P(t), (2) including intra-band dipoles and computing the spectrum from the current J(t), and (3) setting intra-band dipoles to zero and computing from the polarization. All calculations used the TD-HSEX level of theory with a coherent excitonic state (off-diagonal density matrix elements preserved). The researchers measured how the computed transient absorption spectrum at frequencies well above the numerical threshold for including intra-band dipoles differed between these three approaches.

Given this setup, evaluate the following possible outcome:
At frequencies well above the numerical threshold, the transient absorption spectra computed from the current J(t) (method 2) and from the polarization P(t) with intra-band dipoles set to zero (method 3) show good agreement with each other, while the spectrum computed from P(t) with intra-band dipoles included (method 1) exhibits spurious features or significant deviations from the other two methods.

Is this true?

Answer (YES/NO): YES